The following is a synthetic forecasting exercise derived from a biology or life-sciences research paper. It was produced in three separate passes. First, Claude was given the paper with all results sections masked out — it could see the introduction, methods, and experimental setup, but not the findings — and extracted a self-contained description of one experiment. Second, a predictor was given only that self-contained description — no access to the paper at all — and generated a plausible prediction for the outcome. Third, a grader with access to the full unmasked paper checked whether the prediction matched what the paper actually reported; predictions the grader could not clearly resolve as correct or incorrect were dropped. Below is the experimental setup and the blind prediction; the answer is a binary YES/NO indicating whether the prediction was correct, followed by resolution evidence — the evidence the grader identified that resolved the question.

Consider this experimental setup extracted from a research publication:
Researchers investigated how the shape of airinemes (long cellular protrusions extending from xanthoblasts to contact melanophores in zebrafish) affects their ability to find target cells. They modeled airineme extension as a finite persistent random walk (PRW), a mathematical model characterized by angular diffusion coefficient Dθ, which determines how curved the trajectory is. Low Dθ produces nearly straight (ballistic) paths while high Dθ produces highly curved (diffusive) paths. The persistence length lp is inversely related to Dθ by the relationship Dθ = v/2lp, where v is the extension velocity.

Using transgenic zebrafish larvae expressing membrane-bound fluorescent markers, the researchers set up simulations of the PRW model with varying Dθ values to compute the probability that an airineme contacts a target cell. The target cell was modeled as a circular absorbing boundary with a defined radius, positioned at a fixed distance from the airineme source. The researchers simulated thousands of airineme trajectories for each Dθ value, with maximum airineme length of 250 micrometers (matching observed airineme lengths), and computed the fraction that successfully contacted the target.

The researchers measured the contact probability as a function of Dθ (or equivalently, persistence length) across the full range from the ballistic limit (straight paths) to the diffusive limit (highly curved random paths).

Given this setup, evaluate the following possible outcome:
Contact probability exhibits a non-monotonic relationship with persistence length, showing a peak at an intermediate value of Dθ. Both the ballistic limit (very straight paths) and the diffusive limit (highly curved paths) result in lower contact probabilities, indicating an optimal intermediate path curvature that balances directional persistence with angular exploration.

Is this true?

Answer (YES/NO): YES